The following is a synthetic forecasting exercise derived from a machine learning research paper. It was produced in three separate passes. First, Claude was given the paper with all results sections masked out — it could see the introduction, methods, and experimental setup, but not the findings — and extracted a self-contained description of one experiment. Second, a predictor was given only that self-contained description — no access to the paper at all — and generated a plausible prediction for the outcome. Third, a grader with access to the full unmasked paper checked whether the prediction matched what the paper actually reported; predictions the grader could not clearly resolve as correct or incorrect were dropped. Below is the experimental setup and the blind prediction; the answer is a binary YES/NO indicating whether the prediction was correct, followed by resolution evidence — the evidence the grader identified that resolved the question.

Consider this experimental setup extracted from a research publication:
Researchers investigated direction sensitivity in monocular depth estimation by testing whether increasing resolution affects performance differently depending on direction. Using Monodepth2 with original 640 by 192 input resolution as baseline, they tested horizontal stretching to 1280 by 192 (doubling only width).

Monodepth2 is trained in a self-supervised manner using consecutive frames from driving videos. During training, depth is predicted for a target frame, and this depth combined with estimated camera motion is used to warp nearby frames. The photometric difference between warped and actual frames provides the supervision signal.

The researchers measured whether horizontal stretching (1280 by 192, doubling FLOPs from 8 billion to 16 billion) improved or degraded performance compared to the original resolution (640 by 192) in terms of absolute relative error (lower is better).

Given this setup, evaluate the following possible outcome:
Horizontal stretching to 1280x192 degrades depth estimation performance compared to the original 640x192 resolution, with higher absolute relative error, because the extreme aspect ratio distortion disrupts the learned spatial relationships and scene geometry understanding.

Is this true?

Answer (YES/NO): YES